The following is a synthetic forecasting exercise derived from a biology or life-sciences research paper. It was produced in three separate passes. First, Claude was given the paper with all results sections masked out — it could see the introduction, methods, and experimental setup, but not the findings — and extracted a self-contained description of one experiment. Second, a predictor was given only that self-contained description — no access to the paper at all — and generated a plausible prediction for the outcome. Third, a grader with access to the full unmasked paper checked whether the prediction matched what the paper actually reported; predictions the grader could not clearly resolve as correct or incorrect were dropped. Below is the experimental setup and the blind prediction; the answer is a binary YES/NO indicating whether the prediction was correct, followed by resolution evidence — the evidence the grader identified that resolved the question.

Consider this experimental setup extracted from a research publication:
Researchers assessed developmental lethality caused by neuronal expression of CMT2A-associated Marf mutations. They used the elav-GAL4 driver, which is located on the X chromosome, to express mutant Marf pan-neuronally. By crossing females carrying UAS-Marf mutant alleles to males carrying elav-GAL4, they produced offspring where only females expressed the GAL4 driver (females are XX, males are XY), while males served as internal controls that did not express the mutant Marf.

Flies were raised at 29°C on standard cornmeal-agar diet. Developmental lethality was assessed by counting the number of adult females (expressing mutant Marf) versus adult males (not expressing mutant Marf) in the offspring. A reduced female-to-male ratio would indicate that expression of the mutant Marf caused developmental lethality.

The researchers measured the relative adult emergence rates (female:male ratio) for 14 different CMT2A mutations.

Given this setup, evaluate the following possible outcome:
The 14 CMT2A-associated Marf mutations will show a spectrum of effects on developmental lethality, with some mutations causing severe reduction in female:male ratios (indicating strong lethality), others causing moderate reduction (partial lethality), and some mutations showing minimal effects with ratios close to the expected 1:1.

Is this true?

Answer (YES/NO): YES